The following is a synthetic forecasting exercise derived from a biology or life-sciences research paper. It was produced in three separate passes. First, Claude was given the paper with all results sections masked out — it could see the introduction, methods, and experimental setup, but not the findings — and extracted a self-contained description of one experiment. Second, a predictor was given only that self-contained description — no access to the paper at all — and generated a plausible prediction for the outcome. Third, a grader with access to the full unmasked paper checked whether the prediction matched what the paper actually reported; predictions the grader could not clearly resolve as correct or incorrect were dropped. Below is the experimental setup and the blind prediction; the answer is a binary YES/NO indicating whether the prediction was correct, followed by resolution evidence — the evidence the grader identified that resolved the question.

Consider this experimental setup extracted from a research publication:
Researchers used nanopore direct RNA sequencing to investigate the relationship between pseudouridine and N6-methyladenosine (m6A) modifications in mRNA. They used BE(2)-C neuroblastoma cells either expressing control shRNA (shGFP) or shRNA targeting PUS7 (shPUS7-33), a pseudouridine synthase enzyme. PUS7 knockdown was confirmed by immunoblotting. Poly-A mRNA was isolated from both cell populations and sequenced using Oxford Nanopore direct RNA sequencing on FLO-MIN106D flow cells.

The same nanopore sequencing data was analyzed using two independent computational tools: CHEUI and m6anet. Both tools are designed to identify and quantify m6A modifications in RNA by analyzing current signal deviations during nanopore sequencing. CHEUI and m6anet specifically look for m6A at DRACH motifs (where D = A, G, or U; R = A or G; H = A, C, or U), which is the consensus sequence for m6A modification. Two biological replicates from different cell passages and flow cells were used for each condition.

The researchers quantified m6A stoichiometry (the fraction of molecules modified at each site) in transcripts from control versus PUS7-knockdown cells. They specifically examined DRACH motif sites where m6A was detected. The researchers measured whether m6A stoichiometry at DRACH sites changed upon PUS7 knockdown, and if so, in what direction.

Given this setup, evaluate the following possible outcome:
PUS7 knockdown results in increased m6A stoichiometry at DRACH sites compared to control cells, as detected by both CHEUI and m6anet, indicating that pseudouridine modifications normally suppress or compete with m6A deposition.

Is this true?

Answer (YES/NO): YES